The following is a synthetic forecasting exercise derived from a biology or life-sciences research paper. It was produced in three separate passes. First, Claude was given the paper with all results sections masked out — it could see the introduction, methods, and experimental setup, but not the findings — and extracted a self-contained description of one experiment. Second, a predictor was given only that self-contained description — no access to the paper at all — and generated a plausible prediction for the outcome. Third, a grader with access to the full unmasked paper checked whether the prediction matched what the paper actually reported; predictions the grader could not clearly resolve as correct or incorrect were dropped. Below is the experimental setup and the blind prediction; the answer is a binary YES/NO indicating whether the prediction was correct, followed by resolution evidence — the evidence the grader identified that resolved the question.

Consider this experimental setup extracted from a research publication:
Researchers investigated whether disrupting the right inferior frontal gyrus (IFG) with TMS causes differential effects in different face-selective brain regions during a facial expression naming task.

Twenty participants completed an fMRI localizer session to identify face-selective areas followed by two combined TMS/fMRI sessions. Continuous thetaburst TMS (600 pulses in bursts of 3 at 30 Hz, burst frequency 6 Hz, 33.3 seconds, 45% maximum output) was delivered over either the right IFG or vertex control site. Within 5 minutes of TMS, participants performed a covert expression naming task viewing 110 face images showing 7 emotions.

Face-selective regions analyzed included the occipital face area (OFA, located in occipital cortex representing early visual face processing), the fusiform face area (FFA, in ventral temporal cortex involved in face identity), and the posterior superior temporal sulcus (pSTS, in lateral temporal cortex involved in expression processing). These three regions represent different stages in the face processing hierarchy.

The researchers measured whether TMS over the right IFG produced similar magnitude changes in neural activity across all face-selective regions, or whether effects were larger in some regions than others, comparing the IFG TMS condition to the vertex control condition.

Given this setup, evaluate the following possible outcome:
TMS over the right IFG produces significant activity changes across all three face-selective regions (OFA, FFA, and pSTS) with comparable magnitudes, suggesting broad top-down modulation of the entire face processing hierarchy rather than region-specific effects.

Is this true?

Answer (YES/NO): YES